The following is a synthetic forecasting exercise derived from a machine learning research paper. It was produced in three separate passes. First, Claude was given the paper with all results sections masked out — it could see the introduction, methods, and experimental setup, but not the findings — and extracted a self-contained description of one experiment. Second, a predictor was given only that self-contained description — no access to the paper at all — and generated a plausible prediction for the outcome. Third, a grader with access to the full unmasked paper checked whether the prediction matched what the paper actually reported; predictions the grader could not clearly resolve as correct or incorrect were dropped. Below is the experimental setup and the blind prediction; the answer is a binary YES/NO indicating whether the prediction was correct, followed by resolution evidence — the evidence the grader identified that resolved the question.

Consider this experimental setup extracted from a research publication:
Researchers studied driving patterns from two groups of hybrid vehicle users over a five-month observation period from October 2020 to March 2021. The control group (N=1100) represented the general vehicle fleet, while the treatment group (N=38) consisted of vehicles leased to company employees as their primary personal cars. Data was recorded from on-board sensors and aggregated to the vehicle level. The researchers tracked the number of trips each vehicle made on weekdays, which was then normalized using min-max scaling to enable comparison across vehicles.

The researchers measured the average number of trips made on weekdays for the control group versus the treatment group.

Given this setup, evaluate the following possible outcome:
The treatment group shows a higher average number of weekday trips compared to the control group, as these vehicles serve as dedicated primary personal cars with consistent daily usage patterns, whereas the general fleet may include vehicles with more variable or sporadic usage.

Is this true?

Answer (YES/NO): NO